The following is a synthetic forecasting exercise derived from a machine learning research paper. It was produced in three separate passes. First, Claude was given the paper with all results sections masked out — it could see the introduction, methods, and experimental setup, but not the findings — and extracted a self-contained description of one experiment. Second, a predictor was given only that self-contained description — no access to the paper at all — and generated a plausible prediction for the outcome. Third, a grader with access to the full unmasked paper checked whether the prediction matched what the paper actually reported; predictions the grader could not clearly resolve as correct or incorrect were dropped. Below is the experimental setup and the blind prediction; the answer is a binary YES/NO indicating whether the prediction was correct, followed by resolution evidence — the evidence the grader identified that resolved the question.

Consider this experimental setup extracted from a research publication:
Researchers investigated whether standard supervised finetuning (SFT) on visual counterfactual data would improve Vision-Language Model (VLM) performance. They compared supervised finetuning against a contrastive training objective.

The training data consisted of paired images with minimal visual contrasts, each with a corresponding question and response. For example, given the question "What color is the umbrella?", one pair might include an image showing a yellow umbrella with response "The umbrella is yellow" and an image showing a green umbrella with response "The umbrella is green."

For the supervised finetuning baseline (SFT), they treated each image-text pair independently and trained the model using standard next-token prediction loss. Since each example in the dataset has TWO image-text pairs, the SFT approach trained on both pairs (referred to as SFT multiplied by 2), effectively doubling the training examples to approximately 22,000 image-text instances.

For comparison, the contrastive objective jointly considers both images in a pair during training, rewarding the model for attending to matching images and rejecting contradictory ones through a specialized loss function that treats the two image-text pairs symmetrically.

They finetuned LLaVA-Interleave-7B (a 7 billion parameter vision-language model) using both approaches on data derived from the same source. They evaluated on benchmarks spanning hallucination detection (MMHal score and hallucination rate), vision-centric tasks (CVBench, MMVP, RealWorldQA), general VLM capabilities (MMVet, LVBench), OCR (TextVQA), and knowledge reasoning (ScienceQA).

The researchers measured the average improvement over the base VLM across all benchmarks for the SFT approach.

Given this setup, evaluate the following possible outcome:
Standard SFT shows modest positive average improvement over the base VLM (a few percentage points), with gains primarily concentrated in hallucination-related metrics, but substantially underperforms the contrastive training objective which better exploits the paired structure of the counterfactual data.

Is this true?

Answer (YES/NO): NO